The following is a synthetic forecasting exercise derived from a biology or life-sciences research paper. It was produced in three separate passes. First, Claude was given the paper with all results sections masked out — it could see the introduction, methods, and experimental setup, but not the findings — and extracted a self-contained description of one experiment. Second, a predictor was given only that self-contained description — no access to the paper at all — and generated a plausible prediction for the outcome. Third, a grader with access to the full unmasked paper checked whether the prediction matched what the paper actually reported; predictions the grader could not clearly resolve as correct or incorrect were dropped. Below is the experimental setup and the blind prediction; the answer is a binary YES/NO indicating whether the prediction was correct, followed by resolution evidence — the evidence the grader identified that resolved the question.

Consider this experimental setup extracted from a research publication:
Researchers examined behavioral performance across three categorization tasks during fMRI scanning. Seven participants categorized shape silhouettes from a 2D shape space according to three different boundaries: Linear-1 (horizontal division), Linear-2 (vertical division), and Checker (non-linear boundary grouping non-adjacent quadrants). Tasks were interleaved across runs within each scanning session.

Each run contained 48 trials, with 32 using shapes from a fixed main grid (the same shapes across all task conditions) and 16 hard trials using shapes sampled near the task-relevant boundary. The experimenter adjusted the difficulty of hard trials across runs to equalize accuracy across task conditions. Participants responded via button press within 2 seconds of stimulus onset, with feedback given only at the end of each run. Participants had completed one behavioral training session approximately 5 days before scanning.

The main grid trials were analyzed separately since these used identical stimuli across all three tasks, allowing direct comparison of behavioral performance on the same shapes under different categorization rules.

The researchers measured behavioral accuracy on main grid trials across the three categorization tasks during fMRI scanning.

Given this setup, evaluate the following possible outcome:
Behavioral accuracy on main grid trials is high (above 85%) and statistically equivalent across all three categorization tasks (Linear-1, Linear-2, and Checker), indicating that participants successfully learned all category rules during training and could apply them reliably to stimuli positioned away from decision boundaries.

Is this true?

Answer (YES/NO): NO